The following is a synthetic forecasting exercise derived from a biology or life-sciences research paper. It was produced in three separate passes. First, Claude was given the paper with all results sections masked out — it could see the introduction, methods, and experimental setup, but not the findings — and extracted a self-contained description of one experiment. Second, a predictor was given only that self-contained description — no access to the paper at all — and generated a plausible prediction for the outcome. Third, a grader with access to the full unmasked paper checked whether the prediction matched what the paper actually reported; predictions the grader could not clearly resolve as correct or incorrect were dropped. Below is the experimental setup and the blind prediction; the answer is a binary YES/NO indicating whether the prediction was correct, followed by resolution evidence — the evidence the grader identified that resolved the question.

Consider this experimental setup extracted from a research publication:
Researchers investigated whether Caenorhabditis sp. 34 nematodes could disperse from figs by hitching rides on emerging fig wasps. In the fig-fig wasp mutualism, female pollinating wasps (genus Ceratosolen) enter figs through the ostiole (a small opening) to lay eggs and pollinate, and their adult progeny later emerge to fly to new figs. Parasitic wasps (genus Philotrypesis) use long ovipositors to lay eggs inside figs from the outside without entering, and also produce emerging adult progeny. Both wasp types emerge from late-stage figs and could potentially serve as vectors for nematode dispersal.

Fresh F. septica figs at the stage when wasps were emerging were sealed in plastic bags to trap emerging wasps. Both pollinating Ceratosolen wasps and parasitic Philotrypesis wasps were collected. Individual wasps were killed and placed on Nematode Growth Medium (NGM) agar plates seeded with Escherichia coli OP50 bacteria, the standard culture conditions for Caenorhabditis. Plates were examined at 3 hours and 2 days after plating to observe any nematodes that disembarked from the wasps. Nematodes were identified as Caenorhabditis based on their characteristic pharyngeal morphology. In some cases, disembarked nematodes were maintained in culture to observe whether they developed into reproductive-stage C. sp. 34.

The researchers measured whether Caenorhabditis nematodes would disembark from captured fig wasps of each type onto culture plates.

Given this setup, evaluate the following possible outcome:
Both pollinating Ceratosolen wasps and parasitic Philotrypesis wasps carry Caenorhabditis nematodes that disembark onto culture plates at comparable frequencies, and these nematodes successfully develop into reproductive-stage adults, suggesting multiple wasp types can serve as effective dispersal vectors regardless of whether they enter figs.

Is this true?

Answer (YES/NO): NO